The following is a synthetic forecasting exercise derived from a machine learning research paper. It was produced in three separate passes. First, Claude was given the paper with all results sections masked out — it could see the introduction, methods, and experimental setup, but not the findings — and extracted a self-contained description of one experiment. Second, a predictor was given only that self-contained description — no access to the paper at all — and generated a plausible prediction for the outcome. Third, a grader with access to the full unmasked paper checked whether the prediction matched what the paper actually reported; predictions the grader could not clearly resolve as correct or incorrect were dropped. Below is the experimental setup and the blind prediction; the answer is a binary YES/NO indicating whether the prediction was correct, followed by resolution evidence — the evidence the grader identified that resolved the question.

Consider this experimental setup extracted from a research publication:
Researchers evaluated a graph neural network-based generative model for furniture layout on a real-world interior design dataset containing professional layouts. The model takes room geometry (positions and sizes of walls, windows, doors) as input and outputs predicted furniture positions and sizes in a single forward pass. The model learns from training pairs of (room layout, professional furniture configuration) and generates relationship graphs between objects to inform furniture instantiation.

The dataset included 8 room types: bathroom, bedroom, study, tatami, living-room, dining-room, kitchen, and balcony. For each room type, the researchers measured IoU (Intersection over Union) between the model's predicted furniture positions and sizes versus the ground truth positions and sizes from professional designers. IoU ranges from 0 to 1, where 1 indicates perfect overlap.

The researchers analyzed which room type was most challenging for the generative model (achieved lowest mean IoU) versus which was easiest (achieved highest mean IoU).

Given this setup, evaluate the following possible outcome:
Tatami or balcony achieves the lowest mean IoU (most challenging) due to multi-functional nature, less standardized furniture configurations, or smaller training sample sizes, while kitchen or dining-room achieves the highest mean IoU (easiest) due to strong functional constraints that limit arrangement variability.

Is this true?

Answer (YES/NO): NO